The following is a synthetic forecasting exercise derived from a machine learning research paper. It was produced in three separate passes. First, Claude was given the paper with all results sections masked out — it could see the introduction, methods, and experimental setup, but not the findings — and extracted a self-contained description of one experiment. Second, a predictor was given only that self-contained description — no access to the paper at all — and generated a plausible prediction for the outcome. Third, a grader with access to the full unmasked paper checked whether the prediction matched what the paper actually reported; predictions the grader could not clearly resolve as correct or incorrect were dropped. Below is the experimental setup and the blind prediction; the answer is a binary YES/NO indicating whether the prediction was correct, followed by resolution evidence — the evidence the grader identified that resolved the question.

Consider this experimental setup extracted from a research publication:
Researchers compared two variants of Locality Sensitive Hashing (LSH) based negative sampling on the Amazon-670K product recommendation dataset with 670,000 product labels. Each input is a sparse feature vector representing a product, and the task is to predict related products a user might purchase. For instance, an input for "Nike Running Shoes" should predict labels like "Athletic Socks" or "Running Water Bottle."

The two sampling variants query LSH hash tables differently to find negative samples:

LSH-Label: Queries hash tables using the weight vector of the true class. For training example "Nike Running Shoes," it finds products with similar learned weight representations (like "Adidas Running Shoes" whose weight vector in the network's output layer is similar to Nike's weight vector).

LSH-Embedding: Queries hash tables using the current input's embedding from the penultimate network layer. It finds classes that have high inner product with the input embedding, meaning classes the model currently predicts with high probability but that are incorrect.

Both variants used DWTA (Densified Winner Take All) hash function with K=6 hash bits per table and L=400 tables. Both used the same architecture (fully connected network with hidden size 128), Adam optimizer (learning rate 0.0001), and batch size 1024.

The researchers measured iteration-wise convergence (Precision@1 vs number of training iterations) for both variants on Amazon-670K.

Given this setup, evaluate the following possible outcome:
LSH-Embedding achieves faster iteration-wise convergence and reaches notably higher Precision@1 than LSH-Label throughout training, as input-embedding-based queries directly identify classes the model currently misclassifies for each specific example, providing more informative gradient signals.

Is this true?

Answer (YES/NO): NO